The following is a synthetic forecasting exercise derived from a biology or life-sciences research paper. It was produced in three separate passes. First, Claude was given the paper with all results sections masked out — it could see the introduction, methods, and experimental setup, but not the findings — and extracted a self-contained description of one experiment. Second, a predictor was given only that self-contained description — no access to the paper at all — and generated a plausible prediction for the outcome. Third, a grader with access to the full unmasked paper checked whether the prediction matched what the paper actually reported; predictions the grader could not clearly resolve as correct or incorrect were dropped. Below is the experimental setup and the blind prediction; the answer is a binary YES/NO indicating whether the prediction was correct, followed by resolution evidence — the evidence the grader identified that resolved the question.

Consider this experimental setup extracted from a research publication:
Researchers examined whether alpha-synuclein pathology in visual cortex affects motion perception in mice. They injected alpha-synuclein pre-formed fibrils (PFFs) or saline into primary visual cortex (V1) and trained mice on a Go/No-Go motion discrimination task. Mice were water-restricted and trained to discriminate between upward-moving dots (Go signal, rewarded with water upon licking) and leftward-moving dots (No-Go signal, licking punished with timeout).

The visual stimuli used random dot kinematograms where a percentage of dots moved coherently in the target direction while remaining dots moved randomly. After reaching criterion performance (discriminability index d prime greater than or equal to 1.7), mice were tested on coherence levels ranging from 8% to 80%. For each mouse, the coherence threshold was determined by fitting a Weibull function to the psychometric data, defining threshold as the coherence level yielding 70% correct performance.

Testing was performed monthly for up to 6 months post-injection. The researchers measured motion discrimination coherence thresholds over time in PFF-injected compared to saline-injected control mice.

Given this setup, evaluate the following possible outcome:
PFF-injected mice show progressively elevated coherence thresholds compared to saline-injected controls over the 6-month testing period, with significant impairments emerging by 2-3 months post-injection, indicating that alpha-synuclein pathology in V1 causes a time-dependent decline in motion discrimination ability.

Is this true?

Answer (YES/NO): NO